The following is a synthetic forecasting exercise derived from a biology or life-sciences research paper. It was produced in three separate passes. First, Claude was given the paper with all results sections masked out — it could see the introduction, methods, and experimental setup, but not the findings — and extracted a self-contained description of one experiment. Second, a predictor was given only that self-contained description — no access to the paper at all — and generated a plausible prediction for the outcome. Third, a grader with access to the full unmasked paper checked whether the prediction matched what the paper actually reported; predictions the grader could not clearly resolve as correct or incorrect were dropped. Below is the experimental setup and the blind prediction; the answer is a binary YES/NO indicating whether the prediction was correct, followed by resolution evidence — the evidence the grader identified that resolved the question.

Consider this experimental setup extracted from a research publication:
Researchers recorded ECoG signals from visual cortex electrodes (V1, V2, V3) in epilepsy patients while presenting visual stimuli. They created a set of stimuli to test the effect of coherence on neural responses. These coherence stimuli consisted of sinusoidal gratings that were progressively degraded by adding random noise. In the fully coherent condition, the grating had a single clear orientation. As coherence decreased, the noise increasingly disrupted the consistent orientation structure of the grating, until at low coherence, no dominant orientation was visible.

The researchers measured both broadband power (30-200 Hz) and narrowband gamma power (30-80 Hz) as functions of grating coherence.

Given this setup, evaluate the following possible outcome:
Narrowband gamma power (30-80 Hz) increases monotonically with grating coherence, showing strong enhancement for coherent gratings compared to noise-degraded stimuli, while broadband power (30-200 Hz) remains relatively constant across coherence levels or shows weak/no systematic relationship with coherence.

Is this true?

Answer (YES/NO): YES